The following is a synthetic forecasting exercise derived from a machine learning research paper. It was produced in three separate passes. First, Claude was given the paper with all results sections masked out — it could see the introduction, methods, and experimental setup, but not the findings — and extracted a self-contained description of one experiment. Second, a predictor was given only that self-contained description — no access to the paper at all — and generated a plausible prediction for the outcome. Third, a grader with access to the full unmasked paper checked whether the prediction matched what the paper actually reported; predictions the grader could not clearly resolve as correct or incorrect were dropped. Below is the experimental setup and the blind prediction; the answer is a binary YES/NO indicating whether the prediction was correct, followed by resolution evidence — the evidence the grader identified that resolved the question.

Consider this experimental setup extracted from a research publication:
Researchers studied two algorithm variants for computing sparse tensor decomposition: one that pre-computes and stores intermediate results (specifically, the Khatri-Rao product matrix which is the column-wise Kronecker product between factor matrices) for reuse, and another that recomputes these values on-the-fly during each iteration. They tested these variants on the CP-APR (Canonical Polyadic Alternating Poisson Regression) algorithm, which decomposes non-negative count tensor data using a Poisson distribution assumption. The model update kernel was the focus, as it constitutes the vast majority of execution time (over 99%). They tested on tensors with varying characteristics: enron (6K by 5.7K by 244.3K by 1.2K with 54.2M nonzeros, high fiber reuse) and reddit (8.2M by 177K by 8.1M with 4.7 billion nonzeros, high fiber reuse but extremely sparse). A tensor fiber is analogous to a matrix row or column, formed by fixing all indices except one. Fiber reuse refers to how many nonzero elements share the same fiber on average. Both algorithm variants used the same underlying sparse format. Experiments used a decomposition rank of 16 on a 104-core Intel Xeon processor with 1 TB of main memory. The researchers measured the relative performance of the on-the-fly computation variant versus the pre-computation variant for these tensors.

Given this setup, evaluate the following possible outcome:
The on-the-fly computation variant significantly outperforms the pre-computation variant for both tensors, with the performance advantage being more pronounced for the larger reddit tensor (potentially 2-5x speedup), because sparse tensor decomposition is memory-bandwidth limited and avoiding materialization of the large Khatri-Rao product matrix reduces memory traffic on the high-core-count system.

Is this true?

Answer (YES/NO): NO